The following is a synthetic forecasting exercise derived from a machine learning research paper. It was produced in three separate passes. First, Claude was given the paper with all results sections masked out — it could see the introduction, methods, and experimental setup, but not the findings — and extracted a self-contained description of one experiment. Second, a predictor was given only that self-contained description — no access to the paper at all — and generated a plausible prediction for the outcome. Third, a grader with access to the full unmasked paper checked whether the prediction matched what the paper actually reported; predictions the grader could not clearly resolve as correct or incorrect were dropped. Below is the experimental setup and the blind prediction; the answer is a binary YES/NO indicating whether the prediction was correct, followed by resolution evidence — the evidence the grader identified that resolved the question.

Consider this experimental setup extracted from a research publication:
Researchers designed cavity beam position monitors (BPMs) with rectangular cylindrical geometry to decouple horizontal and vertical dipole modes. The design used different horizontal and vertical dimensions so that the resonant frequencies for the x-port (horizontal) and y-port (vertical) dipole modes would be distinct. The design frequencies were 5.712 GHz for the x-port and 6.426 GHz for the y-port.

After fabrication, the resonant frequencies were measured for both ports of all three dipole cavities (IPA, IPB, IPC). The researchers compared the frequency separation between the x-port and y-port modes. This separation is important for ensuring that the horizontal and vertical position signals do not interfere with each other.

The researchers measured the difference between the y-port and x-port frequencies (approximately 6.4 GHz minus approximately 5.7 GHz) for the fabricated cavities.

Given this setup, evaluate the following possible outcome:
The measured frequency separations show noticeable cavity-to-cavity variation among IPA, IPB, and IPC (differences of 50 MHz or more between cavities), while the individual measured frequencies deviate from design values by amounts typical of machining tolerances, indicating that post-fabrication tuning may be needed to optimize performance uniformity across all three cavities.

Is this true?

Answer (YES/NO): NO